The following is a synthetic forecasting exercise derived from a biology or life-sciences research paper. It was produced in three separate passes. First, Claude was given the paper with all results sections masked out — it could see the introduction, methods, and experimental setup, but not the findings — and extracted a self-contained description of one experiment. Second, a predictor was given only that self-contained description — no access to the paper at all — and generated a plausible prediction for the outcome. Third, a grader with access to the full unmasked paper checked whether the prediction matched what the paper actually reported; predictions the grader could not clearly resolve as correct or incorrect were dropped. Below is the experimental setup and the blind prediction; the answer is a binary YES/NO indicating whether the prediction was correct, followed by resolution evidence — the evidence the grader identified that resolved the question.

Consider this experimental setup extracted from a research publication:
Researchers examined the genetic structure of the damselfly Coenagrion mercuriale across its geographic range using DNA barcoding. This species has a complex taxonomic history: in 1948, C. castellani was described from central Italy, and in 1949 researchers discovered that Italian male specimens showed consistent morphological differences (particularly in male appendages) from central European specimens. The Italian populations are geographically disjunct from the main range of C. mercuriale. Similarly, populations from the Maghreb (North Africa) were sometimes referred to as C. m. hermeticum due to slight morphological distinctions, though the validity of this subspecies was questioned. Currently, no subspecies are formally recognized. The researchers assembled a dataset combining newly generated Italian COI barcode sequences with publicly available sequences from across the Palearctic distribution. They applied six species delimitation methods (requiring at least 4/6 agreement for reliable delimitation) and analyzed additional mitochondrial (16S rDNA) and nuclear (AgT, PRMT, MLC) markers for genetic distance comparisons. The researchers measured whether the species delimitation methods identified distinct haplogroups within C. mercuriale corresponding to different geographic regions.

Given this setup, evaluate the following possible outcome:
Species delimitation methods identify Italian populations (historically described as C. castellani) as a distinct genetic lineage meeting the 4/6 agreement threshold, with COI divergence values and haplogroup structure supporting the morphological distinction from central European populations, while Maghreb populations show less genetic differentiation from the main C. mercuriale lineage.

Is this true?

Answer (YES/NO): NO